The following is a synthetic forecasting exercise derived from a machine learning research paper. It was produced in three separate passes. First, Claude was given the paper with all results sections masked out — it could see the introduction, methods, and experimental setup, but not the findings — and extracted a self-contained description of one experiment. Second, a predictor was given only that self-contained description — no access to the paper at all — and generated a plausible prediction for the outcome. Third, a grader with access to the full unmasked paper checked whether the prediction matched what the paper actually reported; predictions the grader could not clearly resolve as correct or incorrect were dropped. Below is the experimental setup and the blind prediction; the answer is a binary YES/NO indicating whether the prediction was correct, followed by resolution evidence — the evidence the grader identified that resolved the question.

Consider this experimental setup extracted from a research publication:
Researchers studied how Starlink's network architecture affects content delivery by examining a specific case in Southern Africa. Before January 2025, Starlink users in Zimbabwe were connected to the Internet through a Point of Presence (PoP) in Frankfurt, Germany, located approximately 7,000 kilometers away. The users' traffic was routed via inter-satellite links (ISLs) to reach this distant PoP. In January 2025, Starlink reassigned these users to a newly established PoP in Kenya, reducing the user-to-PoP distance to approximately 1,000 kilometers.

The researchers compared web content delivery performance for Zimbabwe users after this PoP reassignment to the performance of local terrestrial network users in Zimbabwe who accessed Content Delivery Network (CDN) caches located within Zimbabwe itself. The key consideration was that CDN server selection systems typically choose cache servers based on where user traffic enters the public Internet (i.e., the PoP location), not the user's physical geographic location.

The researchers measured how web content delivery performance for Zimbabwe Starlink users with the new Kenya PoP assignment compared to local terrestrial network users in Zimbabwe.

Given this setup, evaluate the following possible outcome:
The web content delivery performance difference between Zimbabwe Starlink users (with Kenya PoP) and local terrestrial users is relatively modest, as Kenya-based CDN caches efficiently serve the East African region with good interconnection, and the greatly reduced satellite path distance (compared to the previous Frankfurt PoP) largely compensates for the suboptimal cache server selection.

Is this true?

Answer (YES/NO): NO